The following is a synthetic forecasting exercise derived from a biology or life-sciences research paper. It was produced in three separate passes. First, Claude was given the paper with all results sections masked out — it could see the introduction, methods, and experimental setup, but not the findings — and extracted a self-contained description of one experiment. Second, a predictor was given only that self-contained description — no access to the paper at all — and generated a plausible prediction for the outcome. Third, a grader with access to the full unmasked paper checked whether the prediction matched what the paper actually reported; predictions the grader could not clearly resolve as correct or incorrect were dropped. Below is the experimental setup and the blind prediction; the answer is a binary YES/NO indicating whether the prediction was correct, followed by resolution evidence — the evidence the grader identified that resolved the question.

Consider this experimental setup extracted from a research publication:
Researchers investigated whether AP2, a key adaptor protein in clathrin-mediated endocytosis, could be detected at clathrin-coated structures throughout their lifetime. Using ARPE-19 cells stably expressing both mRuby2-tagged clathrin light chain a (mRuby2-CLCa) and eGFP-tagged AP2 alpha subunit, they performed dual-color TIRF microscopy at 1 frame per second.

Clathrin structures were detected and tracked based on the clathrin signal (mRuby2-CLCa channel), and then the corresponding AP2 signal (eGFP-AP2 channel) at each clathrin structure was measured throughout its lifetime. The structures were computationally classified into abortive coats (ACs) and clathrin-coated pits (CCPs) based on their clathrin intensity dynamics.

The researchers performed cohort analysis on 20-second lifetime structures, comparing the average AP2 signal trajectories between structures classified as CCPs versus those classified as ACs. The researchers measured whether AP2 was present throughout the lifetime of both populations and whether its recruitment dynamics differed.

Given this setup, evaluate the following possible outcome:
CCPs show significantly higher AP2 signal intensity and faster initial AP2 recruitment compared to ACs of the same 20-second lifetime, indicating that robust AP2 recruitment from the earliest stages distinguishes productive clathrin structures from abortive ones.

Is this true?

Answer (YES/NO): YES